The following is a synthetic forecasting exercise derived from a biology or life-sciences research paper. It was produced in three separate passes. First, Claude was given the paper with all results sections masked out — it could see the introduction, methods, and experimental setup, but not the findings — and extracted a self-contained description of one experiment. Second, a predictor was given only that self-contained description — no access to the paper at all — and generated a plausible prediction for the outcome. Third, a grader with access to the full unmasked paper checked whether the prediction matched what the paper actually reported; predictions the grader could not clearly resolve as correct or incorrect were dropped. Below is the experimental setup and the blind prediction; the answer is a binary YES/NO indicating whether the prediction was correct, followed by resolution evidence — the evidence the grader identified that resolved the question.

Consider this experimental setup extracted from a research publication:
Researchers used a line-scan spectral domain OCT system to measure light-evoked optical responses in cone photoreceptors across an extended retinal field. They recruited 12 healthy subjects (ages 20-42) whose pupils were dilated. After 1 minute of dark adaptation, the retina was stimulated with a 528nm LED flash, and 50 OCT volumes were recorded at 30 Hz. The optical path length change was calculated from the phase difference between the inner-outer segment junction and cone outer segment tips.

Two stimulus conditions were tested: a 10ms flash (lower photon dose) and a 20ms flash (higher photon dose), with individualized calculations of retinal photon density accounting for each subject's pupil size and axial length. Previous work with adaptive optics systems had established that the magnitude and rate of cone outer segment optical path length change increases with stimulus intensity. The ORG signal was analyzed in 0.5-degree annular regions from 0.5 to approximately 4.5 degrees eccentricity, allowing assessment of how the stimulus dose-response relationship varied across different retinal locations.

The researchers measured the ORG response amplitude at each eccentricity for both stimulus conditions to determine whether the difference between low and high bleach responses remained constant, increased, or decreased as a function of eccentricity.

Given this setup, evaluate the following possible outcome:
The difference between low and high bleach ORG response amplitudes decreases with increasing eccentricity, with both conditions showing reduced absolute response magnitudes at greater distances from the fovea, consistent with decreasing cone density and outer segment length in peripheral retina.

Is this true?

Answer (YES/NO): YES